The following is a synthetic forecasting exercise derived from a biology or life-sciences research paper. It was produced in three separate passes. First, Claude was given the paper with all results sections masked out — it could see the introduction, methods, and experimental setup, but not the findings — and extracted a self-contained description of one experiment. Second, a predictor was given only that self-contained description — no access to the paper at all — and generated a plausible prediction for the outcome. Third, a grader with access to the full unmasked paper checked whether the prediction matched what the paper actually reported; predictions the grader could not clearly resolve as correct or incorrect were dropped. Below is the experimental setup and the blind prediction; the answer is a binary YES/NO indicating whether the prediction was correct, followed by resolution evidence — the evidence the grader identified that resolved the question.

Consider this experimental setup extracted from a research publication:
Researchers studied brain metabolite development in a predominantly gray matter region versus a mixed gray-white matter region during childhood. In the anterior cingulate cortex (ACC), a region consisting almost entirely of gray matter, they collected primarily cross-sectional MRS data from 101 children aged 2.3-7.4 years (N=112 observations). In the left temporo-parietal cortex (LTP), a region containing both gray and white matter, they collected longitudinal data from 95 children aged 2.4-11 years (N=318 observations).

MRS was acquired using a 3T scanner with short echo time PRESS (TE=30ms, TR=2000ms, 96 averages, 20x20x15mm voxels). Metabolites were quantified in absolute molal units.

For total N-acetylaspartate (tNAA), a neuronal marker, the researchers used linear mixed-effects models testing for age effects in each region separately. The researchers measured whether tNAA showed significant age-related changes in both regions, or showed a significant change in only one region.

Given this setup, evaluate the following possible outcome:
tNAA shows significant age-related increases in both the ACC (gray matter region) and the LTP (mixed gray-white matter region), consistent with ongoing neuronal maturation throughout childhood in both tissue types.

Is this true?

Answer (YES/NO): YES